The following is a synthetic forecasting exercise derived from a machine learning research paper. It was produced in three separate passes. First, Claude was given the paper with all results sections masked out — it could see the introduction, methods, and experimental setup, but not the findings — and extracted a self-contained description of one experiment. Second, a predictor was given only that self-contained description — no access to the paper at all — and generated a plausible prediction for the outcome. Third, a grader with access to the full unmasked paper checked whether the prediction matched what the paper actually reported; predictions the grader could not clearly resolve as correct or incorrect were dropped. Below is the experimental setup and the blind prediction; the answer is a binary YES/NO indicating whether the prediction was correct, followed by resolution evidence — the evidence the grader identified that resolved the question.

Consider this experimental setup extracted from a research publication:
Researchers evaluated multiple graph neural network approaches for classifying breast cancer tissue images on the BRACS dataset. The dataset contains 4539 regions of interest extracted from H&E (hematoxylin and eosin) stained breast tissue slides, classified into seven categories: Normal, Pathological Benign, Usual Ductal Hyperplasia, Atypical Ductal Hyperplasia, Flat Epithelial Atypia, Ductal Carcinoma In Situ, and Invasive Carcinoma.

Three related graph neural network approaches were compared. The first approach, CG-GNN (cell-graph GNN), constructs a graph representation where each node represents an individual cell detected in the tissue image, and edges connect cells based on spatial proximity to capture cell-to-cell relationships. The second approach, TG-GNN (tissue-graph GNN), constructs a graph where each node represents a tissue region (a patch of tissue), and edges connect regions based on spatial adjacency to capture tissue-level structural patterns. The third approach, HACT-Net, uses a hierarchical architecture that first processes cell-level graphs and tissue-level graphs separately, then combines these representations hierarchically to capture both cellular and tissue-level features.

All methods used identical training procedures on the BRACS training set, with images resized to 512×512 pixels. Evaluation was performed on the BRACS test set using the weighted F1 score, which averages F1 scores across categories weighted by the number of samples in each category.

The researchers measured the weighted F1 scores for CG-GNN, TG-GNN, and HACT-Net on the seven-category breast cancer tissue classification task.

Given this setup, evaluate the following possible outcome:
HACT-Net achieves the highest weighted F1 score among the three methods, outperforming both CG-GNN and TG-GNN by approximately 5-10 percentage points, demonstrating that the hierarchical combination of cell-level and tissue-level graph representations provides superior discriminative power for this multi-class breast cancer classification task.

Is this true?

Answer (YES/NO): NO